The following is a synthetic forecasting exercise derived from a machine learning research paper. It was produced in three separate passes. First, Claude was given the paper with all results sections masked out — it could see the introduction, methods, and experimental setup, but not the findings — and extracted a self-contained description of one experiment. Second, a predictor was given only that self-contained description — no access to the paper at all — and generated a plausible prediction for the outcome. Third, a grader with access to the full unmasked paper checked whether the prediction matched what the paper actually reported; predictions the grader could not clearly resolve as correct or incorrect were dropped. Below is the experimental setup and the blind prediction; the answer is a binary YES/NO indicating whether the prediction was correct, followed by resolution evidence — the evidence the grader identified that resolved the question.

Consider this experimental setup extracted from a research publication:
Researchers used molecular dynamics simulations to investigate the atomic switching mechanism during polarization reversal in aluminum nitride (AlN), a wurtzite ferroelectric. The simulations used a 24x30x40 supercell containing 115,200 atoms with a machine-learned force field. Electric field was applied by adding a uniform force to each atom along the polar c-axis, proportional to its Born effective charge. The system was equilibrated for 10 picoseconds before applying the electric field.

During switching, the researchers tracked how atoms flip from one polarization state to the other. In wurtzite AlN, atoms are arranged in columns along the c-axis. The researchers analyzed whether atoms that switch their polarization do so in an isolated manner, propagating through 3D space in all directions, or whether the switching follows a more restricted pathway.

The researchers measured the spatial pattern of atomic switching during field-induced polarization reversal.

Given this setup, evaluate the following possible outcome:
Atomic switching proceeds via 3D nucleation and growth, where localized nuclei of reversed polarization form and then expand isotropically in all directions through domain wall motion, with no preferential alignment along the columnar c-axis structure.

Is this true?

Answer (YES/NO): NO